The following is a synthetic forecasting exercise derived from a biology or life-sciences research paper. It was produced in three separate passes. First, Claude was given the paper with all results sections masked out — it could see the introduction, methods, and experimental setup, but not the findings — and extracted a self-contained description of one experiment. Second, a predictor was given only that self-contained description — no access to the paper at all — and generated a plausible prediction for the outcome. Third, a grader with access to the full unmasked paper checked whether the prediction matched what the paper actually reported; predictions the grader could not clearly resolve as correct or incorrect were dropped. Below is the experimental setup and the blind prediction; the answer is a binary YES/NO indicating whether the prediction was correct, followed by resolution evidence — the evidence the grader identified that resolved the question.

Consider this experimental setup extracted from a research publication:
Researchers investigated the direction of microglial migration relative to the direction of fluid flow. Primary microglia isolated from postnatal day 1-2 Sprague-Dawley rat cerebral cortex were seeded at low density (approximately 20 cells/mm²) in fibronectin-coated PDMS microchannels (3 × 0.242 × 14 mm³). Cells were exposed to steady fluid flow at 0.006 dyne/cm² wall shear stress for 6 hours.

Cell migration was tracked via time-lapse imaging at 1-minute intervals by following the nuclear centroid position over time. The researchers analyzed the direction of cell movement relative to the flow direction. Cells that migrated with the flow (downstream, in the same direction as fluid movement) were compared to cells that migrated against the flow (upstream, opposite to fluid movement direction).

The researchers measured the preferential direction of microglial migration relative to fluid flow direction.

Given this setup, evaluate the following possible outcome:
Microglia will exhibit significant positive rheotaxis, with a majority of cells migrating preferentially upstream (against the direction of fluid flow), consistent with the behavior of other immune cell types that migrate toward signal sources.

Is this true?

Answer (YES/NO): NO